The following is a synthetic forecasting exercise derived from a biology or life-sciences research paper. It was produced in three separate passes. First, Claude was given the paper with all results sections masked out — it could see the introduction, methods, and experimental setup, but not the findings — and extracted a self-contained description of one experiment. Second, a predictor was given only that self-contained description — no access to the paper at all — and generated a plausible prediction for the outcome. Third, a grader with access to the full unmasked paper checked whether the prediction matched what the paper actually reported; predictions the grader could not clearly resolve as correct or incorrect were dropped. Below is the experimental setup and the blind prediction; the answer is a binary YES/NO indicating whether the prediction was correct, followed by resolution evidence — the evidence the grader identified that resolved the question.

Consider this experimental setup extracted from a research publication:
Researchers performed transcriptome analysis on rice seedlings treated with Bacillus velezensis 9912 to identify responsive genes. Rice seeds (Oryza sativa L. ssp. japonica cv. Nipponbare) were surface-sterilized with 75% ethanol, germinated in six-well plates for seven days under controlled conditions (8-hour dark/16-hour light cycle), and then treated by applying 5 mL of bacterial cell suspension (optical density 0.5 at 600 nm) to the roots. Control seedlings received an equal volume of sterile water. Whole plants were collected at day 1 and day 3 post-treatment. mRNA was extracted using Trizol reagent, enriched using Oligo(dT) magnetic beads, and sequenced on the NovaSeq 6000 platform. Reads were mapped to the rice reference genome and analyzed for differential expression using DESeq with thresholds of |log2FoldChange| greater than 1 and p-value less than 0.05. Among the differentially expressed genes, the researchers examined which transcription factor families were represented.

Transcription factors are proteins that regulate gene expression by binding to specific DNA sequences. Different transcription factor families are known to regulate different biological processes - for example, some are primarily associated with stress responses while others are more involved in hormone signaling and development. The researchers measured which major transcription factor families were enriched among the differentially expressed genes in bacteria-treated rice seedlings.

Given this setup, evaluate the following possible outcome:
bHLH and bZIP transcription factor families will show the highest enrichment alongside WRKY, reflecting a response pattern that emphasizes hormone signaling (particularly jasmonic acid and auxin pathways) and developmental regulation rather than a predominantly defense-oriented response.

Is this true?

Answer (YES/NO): NO